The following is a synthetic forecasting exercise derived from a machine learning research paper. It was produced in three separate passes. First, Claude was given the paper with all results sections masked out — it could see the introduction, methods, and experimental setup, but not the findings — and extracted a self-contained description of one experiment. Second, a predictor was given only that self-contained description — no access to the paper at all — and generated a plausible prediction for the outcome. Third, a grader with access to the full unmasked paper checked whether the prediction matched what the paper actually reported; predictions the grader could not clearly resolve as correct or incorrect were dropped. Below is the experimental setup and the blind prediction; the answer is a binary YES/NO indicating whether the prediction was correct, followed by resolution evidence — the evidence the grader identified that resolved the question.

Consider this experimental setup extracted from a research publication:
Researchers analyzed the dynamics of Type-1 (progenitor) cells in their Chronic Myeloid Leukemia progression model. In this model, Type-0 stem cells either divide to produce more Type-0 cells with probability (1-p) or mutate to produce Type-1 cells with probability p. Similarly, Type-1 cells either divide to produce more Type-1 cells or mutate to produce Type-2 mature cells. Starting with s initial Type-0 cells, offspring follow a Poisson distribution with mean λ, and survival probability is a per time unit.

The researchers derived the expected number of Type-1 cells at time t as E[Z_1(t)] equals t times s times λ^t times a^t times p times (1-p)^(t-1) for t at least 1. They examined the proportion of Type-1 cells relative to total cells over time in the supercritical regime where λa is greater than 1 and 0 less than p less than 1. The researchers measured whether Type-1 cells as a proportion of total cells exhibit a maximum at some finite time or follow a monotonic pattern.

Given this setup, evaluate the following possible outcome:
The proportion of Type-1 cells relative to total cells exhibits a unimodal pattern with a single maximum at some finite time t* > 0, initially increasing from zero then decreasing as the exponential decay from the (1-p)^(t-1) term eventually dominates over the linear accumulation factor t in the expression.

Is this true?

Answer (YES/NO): YES